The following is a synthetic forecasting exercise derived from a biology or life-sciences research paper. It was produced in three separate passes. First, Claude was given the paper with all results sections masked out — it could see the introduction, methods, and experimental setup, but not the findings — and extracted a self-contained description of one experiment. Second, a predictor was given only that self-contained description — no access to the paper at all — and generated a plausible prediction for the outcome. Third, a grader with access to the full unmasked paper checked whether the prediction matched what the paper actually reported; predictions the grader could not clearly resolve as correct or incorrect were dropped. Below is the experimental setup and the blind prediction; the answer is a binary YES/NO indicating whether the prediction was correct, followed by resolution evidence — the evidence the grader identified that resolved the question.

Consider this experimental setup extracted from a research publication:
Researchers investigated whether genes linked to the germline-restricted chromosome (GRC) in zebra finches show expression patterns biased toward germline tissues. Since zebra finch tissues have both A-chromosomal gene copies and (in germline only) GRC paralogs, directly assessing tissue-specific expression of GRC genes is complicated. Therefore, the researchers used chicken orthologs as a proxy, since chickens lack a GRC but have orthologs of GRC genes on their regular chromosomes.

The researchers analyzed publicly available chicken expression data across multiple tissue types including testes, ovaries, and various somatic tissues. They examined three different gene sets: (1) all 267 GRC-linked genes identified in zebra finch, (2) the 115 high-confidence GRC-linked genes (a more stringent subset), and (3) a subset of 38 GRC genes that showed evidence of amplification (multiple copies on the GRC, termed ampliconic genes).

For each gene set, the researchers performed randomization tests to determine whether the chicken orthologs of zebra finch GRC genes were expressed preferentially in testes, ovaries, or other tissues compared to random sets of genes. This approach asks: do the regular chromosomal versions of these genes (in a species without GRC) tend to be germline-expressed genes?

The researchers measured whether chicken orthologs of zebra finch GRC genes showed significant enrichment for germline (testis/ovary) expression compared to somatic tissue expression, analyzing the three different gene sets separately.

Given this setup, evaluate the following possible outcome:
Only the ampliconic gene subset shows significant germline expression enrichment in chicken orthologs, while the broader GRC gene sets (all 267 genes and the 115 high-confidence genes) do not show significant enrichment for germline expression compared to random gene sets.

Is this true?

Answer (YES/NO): NO